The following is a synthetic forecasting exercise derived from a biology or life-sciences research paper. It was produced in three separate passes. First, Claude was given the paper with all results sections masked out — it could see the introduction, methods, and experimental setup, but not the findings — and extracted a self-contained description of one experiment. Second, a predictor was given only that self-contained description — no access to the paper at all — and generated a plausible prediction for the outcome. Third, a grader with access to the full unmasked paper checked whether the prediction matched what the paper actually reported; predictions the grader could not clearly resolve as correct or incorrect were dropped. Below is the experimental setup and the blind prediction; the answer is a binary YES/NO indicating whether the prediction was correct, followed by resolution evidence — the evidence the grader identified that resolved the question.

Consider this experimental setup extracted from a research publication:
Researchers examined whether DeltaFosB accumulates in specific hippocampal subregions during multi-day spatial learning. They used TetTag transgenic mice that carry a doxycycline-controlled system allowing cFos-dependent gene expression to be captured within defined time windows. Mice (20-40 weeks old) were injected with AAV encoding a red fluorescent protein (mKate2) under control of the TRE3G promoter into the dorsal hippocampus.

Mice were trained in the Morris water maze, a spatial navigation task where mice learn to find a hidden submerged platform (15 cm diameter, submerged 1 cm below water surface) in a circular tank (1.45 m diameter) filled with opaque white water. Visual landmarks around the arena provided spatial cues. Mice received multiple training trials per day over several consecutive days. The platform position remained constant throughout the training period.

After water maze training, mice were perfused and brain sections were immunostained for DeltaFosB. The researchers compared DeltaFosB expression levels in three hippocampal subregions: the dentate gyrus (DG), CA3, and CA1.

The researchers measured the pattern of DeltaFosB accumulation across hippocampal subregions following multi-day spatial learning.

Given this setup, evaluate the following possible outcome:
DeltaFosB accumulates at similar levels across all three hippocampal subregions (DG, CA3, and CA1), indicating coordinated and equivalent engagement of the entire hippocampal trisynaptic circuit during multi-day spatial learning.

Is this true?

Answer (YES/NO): NO